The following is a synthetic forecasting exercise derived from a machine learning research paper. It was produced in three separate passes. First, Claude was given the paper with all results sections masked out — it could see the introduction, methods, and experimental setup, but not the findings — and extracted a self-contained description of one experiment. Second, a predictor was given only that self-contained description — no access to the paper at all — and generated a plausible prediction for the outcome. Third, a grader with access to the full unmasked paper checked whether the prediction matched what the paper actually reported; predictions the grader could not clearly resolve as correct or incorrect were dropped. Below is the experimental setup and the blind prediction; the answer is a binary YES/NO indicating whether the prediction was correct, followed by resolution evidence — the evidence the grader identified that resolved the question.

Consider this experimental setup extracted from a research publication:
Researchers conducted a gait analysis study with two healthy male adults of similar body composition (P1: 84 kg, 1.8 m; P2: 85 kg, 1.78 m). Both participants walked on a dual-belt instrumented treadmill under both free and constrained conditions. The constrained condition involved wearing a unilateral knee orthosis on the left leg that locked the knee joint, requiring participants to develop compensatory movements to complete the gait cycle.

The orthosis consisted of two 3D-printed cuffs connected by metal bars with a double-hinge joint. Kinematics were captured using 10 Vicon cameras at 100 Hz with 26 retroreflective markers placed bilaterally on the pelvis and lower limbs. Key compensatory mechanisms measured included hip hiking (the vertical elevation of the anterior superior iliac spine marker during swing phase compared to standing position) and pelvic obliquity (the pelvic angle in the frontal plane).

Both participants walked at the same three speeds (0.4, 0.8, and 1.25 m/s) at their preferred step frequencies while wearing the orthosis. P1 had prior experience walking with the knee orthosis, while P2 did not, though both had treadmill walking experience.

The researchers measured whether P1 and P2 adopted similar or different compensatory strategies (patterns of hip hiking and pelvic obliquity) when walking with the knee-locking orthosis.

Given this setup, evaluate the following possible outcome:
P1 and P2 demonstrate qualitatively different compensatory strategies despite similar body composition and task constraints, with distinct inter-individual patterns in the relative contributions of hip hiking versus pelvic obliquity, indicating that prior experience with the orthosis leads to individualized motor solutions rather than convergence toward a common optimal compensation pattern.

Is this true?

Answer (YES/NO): NO